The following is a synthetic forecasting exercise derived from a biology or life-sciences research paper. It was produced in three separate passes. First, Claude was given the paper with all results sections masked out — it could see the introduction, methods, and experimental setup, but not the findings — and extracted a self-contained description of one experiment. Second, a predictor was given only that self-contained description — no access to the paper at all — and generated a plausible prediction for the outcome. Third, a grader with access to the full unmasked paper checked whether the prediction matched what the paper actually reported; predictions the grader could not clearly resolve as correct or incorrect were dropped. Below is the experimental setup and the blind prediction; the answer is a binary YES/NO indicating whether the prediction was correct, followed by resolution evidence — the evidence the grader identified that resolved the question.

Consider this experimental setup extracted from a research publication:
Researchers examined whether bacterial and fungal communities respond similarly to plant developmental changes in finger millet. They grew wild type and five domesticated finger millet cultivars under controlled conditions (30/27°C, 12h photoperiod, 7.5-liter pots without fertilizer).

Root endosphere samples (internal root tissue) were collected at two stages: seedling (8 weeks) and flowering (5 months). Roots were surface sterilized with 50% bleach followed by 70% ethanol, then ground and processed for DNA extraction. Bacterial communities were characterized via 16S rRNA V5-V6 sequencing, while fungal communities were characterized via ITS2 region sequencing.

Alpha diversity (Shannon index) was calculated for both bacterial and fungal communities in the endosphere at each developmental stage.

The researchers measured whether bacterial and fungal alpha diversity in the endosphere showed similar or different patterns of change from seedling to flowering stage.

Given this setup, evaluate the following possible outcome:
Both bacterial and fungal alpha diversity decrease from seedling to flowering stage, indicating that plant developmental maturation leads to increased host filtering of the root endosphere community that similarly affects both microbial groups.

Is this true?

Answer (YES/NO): NO